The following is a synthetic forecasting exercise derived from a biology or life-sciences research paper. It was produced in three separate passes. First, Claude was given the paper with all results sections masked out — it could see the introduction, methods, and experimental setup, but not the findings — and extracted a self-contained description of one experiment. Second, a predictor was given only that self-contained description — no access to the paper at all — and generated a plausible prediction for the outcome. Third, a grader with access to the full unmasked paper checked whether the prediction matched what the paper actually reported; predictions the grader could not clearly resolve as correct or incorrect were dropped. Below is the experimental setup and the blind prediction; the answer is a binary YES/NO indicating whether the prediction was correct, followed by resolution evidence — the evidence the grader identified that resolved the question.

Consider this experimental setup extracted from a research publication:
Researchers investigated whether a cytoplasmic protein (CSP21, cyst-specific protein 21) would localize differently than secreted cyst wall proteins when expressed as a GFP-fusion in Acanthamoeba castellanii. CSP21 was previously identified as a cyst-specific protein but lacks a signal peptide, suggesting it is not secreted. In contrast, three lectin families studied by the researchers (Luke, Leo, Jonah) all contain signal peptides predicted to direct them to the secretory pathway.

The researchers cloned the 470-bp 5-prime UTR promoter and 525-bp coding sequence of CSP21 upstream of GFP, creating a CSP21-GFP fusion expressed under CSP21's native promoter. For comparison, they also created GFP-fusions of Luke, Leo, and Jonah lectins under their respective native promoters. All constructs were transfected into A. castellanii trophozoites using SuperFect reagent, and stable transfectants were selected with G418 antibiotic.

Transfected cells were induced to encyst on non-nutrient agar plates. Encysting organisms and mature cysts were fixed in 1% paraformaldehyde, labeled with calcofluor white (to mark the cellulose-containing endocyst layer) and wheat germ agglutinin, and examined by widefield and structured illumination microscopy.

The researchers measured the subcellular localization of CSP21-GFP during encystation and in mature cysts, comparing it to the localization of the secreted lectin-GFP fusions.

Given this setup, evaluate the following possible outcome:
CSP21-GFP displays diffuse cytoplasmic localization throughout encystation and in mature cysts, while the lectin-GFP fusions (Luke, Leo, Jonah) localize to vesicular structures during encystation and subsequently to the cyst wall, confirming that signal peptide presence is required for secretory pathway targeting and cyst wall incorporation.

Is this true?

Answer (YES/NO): NO